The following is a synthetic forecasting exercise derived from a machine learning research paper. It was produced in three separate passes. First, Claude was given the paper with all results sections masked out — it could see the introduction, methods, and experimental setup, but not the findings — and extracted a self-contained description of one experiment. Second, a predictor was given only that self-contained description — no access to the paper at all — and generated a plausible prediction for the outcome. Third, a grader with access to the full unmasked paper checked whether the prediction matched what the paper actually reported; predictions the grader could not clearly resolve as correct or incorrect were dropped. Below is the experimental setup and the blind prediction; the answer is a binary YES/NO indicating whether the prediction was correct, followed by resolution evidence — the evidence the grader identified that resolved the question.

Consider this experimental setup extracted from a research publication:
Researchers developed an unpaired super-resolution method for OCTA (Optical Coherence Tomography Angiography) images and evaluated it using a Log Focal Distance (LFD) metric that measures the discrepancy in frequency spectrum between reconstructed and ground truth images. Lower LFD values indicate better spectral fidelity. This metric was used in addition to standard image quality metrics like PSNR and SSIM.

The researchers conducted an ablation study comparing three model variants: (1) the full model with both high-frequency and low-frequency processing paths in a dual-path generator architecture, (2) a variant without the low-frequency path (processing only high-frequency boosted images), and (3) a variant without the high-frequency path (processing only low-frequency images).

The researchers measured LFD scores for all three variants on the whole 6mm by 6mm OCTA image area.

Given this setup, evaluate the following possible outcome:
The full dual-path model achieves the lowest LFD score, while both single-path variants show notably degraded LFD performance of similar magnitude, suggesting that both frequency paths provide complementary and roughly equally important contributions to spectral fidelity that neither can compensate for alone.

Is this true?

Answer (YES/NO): NO